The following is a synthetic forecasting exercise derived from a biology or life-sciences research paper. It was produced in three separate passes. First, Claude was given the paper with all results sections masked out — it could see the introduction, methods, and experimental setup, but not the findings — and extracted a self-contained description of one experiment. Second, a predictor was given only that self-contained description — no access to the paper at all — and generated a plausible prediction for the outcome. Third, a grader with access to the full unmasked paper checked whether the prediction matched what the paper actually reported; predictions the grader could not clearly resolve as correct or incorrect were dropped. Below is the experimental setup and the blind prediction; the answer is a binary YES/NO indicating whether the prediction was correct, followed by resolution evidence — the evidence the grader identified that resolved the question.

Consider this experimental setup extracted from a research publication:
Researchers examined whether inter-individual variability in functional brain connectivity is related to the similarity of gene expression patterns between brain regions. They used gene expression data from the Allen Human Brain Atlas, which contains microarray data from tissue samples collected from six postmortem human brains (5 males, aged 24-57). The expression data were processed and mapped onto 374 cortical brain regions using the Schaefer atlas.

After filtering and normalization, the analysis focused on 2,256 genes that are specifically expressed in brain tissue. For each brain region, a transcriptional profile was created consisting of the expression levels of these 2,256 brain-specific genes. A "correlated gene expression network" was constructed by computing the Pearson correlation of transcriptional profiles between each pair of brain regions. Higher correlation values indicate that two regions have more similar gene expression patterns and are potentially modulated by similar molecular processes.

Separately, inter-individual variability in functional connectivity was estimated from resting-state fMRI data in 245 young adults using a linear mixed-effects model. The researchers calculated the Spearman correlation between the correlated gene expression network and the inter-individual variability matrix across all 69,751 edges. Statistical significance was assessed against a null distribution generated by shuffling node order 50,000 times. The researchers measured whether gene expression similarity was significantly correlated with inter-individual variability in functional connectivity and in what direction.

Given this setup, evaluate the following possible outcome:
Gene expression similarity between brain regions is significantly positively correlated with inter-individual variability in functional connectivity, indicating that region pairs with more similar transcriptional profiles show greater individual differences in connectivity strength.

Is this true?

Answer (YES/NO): YES